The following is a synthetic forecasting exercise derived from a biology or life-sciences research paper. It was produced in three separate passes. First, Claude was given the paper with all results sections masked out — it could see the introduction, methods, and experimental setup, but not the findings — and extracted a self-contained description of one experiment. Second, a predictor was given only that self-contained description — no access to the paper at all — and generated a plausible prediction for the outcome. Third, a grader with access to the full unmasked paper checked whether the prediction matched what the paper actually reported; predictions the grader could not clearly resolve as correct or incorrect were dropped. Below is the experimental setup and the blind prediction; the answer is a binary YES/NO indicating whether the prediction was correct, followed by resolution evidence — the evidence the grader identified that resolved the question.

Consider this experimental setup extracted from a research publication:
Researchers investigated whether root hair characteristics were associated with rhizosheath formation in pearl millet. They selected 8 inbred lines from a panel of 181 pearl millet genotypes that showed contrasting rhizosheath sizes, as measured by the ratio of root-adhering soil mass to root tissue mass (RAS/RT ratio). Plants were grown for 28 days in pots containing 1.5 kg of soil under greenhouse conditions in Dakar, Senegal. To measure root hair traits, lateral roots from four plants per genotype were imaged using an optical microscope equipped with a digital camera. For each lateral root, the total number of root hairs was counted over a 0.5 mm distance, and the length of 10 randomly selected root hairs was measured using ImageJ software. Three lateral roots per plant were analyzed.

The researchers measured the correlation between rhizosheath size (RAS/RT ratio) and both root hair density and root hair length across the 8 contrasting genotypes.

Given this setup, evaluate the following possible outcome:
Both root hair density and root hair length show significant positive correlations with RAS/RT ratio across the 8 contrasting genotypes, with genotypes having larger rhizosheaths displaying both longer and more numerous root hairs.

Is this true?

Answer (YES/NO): NO